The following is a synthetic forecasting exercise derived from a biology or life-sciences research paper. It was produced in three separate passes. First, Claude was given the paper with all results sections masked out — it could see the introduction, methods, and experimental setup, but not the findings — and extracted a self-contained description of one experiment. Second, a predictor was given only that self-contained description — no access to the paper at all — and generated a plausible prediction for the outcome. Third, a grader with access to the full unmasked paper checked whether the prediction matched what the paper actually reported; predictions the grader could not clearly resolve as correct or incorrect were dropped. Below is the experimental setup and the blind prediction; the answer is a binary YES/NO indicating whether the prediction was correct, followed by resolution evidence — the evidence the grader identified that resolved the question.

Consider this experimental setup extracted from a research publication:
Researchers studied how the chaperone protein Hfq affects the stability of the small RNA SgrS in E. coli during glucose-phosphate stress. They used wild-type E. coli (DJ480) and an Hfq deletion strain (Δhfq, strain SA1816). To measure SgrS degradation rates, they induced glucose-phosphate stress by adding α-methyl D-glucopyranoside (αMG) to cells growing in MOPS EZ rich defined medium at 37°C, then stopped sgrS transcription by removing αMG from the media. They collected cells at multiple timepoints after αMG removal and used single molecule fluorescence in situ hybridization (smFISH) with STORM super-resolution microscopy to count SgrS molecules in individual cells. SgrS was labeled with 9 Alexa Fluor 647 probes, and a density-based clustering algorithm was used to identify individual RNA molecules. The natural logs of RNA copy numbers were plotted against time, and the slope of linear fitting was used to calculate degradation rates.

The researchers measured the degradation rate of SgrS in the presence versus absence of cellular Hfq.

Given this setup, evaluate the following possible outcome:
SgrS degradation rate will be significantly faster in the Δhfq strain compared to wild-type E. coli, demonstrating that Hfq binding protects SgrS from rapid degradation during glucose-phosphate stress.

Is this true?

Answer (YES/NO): YES